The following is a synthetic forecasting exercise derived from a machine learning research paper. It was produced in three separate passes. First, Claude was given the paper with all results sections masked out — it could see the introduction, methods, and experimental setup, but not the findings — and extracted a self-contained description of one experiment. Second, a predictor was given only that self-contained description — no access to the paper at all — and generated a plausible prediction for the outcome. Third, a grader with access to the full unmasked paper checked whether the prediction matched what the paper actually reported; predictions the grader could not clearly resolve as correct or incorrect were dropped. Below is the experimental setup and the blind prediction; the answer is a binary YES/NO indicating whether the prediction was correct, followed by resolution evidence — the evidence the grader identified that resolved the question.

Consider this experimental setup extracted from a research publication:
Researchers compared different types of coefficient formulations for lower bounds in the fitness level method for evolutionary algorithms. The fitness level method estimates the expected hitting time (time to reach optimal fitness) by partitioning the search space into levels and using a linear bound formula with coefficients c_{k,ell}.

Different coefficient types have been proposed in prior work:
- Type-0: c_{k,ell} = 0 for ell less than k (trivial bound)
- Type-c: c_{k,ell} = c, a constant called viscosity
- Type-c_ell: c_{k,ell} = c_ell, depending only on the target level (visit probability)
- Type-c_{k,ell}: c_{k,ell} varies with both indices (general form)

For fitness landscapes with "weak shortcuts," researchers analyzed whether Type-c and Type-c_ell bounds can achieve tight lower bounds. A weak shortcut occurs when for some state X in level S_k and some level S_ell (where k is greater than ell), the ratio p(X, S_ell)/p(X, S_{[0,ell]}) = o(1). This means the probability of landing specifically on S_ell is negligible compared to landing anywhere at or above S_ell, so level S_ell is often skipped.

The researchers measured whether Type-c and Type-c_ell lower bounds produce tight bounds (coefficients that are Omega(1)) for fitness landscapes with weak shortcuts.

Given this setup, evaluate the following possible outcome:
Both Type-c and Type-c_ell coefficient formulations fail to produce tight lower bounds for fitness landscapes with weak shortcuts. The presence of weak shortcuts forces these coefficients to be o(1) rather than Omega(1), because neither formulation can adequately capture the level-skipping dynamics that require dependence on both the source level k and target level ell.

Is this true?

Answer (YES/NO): YES